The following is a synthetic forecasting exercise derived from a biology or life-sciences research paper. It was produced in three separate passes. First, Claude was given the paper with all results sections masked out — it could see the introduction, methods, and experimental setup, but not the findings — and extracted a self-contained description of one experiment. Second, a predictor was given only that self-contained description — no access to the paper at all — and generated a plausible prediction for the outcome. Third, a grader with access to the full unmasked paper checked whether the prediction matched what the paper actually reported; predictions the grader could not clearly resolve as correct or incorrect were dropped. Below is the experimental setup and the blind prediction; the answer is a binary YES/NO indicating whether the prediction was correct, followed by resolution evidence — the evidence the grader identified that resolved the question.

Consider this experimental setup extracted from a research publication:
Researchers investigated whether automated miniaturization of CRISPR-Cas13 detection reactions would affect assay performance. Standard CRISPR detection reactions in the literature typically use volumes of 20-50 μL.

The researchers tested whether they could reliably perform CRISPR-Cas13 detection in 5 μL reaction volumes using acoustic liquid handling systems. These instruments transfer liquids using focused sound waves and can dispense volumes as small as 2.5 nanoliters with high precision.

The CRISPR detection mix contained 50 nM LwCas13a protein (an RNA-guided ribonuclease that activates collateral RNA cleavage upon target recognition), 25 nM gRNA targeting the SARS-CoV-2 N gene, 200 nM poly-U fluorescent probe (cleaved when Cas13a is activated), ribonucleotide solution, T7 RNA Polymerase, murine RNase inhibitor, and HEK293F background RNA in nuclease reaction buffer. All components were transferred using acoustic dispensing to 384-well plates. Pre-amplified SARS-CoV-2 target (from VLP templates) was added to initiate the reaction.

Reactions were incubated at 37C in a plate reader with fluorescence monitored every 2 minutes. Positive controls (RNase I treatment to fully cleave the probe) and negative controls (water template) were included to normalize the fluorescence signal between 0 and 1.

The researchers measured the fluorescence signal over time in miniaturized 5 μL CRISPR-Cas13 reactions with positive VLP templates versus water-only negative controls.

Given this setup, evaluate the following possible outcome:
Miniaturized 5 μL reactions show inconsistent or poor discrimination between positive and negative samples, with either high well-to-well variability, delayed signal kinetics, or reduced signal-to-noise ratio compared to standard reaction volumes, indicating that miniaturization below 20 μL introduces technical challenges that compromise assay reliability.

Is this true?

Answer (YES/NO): NO